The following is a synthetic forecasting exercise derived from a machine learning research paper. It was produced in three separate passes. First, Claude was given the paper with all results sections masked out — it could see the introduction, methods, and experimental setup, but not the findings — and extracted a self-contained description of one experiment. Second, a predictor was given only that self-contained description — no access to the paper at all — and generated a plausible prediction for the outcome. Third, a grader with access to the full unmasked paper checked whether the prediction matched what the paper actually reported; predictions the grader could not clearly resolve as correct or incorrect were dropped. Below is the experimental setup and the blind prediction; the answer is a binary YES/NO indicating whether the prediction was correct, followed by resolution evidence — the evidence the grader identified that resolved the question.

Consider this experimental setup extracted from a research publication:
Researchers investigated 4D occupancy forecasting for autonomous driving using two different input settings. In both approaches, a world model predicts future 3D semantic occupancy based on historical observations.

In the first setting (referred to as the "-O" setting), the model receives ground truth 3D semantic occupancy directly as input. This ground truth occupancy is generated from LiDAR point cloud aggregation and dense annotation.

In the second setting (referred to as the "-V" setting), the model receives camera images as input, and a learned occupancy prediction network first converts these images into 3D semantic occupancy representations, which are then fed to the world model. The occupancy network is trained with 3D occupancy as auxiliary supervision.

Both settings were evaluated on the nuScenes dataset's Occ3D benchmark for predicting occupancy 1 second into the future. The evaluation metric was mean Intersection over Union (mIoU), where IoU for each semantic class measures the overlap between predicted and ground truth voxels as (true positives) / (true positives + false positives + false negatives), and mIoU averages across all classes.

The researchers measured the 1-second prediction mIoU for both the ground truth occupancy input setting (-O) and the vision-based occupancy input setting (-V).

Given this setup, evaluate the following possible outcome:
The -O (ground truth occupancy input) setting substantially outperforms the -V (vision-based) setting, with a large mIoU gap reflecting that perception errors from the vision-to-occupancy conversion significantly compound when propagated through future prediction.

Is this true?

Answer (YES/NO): YES